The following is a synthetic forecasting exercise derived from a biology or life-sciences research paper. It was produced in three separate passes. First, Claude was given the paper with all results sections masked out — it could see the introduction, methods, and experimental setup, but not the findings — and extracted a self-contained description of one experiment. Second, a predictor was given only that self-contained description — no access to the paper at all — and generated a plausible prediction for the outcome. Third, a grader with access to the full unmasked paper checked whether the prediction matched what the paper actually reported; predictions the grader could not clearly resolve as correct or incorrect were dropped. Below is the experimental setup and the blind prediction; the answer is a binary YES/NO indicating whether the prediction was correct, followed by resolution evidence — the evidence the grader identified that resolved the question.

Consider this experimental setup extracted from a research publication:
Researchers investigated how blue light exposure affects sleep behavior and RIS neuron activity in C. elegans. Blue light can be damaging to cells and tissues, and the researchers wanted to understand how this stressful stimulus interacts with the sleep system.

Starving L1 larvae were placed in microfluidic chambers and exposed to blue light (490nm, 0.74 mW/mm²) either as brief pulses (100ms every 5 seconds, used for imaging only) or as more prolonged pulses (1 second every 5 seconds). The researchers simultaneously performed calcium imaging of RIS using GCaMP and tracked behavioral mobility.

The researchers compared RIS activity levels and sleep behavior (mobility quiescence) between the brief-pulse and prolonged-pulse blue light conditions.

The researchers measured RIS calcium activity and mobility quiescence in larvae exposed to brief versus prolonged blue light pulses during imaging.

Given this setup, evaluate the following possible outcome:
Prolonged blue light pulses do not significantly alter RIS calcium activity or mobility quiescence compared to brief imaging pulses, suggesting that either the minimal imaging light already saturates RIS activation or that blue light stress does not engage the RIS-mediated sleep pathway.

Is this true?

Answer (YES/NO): NO